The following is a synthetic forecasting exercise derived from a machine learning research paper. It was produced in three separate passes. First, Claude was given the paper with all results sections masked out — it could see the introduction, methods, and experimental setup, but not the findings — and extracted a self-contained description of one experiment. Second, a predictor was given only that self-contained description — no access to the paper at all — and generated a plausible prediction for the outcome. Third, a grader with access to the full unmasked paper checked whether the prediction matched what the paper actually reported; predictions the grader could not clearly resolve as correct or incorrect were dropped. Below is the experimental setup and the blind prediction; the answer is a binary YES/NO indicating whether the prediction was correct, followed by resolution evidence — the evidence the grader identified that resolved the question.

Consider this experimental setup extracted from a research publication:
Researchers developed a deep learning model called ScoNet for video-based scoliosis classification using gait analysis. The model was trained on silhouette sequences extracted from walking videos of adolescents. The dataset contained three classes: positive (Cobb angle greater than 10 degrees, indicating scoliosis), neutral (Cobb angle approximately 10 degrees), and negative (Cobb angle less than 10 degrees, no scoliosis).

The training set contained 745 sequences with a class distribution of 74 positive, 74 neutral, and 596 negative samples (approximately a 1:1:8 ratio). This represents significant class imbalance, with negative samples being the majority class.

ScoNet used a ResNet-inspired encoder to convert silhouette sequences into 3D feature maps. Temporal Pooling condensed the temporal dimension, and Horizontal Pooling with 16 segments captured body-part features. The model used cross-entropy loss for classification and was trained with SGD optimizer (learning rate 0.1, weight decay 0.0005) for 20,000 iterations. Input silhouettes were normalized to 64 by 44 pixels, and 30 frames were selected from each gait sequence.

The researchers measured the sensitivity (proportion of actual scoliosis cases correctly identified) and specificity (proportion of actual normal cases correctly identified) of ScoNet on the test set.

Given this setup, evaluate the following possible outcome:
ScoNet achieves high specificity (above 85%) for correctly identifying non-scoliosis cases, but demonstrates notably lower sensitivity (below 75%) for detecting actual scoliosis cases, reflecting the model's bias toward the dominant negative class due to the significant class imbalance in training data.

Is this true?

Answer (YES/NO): NO